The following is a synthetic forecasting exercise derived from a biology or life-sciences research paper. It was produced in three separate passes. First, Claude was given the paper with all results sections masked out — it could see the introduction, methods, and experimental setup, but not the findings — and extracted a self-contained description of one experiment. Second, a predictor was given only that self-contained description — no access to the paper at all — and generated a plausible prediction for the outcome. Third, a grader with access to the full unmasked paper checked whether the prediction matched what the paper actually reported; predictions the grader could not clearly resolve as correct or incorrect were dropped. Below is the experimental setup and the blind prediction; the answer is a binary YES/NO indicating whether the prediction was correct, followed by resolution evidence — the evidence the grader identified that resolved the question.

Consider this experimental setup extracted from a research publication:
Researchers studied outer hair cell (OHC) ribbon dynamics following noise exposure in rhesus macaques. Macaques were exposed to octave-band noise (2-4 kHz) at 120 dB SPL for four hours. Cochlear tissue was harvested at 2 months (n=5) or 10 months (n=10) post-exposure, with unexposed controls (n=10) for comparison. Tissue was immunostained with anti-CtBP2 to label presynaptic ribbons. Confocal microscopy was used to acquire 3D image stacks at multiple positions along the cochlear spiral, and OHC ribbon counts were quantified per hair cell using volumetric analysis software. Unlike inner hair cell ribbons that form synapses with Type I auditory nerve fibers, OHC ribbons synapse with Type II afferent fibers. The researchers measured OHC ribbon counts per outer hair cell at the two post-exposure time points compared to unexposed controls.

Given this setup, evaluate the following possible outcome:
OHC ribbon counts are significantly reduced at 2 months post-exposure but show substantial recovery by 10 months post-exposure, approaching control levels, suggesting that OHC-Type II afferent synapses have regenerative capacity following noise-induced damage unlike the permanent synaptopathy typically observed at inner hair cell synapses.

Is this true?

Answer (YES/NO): YES